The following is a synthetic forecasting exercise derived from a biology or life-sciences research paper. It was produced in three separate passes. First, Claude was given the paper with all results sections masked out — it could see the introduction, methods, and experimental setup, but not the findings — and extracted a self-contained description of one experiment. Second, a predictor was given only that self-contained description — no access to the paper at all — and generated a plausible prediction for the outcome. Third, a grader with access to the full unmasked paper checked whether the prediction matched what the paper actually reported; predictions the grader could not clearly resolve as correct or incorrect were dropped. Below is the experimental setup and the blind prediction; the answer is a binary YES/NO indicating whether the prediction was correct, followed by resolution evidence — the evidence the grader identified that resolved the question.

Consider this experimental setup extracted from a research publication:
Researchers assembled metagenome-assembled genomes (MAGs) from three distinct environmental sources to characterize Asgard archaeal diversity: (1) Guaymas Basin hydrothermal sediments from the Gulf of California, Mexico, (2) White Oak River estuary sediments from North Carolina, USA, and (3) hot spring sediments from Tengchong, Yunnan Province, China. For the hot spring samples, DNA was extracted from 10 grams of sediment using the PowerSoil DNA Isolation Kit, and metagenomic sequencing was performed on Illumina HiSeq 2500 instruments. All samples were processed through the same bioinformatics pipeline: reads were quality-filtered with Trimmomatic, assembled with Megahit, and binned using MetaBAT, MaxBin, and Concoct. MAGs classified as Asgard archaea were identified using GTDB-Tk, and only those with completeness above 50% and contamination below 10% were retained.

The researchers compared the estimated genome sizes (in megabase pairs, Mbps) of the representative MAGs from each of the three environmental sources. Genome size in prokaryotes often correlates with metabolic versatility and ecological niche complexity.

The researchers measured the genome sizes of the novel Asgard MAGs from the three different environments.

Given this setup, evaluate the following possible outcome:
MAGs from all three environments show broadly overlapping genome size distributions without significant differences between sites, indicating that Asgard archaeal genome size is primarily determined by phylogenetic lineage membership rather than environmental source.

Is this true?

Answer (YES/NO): NO